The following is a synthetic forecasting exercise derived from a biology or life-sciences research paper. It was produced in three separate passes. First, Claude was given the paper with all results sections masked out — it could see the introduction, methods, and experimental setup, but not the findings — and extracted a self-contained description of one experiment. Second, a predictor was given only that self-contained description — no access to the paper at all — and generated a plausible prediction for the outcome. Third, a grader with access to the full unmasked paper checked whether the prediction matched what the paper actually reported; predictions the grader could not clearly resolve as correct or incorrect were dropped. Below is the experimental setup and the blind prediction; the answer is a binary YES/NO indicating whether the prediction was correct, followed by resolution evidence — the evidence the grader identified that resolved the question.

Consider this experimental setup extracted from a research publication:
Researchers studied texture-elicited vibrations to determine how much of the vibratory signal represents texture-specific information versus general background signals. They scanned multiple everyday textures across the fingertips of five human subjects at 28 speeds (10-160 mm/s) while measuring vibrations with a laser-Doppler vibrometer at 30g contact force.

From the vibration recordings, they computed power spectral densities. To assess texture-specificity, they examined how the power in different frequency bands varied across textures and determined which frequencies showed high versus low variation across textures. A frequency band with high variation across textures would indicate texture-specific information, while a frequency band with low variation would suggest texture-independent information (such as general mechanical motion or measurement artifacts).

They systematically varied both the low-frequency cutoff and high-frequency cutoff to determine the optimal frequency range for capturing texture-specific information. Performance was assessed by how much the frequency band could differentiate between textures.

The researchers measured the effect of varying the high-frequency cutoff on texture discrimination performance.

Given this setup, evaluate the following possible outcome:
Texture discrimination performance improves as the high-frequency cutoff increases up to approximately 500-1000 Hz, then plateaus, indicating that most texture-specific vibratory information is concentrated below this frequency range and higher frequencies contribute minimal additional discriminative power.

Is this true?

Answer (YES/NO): NO